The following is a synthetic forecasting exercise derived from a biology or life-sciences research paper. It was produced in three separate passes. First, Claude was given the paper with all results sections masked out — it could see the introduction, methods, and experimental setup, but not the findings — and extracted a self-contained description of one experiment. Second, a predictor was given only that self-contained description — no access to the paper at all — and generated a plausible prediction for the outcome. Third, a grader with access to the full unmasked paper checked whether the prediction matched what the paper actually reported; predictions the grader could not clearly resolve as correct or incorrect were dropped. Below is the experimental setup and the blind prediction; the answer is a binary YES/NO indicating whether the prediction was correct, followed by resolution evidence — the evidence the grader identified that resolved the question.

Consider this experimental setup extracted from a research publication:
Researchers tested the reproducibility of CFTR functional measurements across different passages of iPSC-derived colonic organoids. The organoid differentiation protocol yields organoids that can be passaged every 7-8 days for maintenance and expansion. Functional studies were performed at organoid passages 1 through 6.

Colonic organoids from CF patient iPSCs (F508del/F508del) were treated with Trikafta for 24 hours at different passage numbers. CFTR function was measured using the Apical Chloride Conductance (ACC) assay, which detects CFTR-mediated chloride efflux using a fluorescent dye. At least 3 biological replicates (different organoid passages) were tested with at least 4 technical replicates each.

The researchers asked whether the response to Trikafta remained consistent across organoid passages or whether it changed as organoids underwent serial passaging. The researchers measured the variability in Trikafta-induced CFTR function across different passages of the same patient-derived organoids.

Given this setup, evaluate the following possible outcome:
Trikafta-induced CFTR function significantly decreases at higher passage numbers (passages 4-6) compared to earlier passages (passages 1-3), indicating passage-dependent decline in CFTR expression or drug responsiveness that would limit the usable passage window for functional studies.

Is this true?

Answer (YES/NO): NO